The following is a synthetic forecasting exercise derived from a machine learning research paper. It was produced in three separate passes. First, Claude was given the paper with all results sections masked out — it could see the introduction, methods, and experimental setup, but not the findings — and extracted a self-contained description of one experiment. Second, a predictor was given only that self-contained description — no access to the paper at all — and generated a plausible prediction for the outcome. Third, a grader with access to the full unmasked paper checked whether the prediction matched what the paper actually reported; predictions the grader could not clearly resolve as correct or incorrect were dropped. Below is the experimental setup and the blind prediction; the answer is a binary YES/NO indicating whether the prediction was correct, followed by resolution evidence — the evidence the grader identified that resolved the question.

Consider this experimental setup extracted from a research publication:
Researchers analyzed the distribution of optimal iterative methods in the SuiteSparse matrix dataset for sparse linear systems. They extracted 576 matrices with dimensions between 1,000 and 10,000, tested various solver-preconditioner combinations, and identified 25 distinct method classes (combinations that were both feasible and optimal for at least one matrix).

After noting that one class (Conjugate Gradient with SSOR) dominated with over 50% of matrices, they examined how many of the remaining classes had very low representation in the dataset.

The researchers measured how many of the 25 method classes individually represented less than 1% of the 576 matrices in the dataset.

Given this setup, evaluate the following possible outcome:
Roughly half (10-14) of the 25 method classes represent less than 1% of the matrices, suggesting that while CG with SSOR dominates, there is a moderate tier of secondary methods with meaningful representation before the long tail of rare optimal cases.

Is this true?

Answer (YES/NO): NO